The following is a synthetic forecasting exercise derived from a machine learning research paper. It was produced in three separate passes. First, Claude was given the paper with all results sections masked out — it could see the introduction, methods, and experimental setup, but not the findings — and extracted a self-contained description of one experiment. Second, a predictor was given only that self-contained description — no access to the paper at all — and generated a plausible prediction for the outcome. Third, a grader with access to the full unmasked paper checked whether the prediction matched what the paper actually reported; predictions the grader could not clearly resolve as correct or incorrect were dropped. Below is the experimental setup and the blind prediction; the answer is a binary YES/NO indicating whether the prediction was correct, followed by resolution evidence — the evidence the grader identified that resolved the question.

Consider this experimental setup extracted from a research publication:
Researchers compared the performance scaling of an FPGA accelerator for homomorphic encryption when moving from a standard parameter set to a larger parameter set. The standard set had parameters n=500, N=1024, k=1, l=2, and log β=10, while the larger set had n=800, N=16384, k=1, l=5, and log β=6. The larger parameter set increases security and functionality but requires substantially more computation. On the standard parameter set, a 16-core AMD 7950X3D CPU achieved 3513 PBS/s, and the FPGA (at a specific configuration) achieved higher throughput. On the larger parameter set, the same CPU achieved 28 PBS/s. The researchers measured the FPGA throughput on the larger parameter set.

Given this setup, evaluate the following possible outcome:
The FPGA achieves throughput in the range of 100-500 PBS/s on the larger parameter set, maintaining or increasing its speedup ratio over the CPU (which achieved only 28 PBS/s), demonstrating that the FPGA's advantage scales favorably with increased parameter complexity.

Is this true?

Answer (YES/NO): YES